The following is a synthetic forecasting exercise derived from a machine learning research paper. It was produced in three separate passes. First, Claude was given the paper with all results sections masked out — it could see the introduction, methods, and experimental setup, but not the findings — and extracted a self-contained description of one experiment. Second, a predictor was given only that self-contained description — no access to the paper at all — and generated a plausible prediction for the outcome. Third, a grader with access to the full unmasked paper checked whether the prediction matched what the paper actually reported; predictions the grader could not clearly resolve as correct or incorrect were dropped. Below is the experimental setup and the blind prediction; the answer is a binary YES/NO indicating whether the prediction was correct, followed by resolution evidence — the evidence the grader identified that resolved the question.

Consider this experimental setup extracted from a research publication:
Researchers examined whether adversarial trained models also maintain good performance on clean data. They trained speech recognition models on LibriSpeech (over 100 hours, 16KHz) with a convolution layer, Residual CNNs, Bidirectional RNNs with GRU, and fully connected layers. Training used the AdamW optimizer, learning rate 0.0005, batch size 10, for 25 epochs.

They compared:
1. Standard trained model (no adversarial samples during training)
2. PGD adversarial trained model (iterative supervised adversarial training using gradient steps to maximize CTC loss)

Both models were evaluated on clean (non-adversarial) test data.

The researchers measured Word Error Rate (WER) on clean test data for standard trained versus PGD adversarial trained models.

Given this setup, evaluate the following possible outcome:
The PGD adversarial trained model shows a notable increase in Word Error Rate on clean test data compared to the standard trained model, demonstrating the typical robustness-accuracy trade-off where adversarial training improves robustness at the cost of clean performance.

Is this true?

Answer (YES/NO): YES